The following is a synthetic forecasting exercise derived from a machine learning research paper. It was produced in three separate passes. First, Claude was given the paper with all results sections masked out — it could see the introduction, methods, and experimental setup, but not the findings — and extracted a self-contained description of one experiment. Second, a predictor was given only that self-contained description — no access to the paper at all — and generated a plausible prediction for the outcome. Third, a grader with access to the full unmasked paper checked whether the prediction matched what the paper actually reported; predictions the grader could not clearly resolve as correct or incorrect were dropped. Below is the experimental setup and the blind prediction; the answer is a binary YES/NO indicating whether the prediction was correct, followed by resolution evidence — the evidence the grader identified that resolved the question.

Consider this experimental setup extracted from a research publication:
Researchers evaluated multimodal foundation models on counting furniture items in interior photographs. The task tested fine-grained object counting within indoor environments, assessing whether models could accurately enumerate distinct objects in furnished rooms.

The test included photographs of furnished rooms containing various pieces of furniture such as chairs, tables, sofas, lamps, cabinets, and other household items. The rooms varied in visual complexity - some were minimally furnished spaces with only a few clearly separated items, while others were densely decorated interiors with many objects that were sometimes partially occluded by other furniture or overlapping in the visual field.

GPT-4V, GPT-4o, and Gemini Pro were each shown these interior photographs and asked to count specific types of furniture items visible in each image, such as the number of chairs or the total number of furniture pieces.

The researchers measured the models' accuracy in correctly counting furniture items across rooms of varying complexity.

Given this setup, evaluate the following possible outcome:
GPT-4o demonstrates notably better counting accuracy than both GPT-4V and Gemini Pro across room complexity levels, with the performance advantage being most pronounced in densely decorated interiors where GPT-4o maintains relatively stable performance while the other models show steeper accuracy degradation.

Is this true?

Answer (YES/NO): NO